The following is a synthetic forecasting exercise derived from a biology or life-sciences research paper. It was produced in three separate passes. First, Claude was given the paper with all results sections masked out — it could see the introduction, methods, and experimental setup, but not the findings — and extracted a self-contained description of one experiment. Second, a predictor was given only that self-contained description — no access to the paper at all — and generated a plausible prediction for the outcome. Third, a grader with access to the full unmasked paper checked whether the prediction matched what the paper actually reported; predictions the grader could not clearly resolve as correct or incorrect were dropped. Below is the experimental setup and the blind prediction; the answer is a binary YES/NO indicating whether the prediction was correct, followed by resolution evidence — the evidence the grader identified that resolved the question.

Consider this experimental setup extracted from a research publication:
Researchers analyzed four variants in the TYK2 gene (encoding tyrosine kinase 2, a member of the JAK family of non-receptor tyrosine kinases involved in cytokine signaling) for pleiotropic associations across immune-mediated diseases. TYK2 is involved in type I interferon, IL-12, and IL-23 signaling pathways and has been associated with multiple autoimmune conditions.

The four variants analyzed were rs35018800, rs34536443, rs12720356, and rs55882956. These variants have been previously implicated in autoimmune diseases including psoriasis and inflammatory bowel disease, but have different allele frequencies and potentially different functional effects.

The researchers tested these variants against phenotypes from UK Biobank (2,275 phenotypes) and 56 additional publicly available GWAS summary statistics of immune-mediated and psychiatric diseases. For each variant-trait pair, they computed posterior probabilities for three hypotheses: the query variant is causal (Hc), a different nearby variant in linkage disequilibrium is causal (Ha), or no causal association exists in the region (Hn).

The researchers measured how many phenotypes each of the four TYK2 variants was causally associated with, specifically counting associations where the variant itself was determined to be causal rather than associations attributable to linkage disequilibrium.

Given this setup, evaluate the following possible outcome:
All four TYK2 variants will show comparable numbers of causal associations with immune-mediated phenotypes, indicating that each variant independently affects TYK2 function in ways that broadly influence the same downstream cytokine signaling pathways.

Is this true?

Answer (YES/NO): NO